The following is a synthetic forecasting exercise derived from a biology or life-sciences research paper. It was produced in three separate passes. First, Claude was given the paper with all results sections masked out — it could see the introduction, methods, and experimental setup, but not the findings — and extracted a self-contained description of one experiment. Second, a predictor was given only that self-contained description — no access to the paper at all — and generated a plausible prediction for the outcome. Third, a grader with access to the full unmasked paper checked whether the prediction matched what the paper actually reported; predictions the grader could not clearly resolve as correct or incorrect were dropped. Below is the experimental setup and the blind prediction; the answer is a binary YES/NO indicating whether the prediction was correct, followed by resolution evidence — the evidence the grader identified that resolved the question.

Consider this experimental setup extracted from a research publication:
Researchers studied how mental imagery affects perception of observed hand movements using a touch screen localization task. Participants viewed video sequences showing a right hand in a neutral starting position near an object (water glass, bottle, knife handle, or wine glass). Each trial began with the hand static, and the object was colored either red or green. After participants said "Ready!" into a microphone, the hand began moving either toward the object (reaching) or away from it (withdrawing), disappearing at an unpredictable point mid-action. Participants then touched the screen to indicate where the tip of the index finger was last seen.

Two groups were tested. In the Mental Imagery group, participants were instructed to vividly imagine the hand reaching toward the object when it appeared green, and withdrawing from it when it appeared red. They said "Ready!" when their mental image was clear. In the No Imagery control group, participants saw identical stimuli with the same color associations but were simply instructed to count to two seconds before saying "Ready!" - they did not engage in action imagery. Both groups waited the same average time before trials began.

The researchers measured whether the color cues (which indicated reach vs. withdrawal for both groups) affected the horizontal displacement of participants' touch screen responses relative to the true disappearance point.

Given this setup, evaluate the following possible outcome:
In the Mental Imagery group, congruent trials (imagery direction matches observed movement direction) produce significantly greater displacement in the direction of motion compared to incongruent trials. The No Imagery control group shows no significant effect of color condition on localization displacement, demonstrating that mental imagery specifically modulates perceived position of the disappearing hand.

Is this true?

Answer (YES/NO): YES